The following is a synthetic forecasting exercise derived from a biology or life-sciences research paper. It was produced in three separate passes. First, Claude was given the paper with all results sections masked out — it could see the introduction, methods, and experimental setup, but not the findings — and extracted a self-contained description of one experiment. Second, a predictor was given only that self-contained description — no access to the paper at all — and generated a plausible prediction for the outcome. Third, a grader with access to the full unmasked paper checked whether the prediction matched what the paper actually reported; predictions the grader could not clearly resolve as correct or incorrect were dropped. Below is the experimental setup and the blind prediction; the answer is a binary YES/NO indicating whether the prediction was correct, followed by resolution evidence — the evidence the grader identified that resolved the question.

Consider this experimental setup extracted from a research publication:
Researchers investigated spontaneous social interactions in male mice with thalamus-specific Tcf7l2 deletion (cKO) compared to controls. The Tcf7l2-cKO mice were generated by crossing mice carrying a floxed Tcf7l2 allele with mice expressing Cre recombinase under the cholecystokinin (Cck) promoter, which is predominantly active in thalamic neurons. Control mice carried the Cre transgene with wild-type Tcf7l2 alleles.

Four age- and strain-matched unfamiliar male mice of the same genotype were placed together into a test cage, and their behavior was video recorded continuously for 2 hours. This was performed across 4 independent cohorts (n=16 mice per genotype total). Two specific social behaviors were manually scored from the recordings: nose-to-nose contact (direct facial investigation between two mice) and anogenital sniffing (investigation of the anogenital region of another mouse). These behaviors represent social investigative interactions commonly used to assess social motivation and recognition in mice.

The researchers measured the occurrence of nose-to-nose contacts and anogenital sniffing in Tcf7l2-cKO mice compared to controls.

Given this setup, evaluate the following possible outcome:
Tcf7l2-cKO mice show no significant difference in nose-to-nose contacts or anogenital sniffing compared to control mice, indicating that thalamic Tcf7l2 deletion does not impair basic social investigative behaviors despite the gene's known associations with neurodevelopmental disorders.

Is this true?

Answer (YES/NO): NO